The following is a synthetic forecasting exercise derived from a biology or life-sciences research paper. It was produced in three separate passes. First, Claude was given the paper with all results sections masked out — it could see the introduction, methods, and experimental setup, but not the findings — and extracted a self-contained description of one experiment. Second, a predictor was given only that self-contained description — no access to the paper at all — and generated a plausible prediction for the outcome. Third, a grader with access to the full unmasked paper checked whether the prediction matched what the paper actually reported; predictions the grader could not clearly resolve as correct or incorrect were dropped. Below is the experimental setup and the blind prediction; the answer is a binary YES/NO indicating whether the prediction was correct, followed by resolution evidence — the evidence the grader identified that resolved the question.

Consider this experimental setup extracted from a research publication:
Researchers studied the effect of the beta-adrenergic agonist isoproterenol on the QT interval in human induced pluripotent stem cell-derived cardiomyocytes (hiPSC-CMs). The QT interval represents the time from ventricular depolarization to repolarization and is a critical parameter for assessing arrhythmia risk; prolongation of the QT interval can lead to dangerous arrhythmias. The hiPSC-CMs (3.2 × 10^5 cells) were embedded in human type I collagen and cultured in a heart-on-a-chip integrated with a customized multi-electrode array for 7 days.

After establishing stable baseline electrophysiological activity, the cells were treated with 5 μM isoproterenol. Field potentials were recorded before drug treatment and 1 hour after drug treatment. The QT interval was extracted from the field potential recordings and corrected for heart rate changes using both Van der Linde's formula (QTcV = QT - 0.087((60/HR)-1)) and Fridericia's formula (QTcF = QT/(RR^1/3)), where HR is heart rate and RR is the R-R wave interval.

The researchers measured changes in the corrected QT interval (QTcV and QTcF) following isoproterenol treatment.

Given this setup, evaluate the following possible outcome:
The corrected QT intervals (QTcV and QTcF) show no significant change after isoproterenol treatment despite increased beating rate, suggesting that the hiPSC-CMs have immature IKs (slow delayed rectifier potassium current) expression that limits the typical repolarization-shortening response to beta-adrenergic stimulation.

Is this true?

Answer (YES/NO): NO